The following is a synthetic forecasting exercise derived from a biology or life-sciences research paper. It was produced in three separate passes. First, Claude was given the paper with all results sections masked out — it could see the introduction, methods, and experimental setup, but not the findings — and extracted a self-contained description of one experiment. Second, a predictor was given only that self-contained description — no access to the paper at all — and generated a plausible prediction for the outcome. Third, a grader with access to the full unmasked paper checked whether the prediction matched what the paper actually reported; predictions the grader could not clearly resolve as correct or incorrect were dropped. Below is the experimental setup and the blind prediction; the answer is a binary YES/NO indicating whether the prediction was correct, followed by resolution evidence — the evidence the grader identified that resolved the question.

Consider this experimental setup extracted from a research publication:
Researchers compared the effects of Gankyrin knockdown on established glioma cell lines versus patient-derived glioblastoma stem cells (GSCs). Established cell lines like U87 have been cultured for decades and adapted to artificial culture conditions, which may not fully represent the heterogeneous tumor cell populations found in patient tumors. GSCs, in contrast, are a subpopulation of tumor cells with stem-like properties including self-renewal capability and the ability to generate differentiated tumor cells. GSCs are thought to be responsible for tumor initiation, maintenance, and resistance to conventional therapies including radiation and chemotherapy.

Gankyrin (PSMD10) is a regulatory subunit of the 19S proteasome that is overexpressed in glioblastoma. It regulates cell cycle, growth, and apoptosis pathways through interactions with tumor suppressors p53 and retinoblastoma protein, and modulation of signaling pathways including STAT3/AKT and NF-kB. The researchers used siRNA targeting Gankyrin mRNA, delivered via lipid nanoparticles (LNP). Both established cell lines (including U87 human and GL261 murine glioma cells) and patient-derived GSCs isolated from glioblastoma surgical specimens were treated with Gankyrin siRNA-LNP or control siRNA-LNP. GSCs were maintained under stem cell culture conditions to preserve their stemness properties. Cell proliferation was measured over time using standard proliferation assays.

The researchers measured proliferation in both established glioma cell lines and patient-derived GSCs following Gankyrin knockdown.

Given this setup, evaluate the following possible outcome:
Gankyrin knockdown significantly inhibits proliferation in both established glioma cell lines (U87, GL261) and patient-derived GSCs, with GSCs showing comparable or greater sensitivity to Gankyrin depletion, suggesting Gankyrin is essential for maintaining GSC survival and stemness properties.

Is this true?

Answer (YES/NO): YES